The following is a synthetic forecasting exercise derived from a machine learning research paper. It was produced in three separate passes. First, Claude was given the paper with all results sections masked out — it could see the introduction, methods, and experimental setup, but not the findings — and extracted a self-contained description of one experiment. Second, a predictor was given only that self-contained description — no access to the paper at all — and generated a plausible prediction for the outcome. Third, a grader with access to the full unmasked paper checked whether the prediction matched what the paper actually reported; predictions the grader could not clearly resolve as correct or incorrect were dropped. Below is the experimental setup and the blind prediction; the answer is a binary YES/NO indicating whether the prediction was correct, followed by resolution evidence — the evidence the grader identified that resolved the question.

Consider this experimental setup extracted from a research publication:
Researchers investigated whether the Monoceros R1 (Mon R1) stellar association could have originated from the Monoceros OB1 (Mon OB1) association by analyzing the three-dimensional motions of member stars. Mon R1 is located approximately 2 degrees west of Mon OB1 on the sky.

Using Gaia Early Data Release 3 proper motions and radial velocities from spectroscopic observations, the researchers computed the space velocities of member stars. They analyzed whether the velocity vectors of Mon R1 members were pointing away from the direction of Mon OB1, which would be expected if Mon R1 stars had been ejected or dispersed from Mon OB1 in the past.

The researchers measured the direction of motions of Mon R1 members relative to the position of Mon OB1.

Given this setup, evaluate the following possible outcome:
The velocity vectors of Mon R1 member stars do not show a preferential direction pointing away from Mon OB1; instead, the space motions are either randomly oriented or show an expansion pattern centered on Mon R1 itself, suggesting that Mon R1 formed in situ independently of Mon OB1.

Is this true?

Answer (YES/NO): YES